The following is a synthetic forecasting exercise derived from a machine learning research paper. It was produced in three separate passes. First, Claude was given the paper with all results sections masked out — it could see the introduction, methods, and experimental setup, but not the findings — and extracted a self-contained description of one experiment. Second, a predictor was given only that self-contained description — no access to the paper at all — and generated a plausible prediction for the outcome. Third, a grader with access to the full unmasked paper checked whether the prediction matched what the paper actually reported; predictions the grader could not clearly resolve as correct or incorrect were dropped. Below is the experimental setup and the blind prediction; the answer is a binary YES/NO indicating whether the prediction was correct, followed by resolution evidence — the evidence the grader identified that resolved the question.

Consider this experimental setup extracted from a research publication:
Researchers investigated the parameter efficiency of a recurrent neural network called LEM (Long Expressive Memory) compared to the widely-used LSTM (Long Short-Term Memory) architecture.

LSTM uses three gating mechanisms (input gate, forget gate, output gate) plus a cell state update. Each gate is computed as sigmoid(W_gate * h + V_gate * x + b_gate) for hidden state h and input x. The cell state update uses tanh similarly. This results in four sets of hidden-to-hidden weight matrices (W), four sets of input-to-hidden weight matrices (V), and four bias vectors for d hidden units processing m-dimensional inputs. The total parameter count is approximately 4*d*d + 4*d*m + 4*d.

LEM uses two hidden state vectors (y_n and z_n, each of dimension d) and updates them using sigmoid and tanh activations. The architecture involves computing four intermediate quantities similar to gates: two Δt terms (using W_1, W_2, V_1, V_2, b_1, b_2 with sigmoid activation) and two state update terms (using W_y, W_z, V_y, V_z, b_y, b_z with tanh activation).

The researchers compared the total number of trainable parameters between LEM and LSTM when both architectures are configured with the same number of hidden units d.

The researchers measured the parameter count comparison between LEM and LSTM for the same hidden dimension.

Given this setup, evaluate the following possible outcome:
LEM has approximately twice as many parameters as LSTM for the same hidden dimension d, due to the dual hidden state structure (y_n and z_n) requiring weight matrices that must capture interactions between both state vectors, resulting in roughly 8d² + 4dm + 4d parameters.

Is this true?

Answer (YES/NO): NO